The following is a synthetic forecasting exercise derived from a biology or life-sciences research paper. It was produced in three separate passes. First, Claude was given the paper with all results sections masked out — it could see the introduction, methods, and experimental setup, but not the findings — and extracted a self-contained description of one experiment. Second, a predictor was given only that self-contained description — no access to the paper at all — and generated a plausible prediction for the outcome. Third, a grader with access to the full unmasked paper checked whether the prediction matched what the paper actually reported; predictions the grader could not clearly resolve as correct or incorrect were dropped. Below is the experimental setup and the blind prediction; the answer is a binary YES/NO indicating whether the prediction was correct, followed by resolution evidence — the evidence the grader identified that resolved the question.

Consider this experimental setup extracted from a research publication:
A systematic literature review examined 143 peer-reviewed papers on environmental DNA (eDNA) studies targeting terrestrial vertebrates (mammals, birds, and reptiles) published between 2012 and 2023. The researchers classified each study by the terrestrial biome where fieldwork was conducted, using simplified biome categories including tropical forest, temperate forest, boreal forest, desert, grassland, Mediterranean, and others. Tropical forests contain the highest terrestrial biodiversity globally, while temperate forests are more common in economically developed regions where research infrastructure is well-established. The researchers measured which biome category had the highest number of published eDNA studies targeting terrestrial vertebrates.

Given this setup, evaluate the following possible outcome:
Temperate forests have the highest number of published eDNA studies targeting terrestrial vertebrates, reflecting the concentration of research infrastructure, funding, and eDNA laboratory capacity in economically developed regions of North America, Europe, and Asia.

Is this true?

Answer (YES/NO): YES